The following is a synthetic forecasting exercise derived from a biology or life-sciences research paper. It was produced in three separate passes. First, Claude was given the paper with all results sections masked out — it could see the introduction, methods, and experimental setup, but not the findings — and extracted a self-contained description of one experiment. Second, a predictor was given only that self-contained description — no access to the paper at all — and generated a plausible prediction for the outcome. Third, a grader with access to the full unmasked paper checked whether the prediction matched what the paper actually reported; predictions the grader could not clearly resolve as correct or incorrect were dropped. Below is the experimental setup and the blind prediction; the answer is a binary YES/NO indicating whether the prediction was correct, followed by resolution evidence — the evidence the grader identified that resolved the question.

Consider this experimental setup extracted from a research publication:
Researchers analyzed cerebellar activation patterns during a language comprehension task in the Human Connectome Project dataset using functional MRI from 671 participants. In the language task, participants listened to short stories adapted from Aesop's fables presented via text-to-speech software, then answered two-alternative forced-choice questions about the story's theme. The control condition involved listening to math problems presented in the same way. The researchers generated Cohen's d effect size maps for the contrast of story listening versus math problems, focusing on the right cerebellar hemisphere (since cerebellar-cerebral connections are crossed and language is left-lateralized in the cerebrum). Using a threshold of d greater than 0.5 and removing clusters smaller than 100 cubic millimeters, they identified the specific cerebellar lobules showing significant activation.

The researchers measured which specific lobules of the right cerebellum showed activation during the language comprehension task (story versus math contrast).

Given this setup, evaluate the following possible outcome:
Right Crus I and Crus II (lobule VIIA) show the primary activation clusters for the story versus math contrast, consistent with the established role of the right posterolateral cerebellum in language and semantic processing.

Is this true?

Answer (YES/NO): NO